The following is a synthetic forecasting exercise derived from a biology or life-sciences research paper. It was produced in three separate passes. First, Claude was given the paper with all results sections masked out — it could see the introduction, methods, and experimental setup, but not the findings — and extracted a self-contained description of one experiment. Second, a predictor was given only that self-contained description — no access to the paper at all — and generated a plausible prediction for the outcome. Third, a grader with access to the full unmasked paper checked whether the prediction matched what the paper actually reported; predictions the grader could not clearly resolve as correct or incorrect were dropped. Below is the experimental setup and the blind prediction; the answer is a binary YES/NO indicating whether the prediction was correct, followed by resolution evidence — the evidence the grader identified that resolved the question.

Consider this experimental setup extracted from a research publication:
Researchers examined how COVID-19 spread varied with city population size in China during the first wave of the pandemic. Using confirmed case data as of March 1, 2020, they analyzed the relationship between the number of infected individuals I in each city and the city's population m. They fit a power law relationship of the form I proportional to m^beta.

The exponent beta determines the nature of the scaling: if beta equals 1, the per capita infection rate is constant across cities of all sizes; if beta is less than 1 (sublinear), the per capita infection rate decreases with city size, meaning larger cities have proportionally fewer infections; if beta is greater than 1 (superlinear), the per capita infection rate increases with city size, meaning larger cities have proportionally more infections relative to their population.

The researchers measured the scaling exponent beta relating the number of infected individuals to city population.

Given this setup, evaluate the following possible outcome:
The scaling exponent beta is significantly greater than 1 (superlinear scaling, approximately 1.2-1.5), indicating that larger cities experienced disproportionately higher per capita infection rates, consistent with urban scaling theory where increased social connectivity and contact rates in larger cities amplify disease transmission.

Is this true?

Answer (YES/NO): YES